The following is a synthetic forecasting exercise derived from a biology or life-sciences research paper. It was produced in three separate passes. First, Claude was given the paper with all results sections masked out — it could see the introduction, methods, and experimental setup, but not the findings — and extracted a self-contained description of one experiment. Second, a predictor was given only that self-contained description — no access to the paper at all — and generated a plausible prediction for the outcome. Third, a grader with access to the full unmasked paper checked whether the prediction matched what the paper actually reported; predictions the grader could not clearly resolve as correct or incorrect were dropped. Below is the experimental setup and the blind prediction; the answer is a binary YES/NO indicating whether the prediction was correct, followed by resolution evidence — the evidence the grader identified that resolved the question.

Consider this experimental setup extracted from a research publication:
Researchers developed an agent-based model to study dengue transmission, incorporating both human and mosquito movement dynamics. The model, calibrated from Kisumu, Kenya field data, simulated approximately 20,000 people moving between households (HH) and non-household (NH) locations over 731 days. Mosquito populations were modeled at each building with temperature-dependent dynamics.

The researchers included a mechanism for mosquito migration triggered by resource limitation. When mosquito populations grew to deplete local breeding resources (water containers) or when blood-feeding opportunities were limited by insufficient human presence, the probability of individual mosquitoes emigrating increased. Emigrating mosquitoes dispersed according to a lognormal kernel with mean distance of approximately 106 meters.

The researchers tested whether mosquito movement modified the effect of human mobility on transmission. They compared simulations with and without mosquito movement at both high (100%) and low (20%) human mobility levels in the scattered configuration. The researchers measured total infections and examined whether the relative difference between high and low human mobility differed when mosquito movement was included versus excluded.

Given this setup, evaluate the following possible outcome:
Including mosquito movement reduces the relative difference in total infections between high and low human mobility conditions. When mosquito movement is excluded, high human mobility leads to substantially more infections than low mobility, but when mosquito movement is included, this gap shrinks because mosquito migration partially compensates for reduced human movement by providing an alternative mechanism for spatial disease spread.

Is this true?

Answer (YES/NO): NO